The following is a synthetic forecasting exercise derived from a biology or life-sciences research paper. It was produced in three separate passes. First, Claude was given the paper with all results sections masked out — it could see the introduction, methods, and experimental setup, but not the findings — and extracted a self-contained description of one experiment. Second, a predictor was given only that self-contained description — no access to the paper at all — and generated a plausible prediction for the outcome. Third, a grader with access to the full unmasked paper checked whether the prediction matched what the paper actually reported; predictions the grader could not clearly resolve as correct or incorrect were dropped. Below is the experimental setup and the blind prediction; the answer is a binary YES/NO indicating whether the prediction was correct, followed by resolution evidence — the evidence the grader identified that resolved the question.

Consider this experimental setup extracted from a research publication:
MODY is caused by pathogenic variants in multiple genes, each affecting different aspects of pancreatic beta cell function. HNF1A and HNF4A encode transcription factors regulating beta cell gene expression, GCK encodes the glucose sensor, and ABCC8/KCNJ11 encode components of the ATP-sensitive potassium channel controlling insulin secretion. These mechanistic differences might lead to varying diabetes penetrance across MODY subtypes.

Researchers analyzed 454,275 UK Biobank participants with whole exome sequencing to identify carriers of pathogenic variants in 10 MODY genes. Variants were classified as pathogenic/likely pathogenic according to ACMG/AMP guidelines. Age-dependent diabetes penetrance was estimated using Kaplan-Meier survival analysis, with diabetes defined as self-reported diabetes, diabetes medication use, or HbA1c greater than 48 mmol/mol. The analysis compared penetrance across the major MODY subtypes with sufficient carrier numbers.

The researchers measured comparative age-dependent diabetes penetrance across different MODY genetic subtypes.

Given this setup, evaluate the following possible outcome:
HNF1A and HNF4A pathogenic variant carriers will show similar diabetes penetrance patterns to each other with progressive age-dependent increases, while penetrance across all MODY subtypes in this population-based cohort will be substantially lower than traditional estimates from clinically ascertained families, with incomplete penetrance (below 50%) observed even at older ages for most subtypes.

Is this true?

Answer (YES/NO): NO